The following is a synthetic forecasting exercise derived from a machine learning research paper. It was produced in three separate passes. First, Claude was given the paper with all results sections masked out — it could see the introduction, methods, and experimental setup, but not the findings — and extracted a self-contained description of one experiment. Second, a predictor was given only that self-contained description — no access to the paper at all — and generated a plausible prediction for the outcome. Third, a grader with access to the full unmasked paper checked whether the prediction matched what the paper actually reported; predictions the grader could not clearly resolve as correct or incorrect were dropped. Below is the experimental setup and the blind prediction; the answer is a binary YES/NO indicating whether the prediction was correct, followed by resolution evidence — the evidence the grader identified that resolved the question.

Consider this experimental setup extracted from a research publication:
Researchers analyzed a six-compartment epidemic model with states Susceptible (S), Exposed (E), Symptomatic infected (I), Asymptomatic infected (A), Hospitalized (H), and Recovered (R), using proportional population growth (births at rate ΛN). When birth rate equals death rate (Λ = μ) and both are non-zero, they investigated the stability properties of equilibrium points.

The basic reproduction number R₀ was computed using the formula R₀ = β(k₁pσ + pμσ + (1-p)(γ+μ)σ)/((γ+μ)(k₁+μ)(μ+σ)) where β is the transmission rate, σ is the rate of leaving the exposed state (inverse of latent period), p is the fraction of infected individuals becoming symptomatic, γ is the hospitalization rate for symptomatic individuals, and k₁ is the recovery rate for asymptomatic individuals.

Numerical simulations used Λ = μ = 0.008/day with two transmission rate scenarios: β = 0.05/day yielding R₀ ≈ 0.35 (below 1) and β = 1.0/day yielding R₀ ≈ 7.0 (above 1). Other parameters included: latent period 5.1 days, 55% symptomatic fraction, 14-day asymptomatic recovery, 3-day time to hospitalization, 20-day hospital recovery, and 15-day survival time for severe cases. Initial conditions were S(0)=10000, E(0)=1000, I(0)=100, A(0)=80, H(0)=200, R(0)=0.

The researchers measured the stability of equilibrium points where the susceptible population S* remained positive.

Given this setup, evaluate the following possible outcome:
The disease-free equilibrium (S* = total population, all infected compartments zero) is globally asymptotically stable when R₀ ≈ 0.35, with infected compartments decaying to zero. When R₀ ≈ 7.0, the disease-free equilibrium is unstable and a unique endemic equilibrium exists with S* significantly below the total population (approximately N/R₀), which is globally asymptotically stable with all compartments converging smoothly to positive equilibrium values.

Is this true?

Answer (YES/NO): NO